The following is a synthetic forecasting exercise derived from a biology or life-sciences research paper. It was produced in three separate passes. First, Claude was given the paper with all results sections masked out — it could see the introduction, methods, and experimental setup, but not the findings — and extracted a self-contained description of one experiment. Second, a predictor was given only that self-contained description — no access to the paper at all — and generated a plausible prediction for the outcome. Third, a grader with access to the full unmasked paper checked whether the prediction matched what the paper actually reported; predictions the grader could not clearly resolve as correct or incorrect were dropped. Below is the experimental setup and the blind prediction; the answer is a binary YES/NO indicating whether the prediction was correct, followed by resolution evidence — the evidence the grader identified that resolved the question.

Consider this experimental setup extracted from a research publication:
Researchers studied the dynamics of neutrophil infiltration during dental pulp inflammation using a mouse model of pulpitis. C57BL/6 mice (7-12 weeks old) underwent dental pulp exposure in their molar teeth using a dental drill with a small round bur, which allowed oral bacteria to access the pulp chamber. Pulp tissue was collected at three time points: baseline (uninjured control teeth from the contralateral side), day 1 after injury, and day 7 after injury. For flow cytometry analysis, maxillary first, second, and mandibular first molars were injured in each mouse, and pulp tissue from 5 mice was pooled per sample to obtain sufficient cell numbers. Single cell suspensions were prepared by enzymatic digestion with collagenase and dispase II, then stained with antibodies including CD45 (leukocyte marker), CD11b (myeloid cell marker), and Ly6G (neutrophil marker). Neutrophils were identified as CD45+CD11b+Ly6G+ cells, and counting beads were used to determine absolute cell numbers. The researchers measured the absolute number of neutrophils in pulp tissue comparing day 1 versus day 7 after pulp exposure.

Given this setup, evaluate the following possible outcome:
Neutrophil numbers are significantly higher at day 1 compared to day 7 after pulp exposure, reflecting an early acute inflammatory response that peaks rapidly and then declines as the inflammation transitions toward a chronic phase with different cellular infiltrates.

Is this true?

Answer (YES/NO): NO